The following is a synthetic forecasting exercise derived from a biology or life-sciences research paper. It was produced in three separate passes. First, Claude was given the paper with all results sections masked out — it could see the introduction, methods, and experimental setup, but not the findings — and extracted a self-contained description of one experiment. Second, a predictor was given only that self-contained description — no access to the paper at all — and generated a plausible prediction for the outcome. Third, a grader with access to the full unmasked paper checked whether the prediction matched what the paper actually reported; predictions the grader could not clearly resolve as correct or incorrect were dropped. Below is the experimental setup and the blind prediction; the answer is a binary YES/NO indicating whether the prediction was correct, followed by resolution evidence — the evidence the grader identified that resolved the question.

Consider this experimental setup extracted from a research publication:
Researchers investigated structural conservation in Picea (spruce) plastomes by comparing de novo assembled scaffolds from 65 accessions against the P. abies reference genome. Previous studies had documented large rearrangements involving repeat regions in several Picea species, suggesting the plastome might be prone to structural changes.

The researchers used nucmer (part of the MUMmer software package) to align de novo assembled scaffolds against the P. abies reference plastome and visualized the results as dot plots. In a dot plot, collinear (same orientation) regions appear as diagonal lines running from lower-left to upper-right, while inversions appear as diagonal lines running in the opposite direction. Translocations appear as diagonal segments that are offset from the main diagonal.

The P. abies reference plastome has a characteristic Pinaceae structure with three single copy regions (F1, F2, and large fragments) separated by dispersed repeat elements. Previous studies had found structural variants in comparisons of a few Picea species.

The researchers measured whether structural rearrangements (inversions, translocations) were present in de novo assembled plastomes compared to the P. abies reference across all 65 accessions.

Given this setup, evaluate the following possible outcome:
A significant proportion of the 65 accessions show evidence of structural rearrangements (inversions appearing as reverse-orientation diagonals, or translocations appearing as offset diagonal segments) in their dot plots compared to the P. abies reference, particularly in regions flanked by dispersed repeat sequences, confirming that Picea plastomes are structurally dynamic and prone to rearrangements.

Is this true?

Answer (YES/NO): NO